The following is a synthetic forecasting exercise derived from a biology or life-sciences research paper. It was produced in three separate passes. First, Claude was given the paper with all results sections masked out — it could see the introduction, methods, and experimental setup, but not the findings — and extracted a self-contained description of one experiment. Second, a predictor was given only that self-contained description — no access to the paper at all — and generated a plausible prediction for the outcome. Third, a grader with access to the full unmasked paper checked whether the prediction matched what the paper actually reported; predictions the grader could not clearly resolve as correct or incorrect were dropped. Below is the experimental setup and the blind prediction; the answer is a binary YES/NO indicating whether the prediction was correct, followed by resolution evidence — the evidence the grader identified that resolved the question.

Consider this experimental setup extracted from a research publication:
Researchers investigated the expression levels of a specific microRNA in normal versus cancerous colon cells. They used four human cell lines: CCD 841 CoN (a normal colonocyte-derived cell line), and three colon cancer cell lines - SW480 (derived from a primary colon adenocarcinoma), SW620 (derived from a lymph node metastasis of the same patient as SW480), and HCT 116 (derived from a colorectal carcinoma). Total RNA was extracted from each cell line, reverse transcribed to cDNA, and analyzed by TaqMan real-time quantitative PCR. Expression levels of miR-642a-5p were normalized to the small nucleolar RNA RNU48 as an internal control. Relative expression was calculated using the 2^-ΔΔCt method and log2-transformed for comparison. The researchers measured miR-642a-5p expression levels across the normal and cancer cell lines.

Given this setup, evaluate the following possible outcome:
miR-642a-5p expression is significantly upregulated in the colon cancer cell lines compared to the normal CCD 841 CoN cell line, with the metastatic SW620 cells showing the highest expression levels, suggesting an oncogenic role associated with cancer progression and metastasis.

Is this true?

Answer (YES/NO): NO